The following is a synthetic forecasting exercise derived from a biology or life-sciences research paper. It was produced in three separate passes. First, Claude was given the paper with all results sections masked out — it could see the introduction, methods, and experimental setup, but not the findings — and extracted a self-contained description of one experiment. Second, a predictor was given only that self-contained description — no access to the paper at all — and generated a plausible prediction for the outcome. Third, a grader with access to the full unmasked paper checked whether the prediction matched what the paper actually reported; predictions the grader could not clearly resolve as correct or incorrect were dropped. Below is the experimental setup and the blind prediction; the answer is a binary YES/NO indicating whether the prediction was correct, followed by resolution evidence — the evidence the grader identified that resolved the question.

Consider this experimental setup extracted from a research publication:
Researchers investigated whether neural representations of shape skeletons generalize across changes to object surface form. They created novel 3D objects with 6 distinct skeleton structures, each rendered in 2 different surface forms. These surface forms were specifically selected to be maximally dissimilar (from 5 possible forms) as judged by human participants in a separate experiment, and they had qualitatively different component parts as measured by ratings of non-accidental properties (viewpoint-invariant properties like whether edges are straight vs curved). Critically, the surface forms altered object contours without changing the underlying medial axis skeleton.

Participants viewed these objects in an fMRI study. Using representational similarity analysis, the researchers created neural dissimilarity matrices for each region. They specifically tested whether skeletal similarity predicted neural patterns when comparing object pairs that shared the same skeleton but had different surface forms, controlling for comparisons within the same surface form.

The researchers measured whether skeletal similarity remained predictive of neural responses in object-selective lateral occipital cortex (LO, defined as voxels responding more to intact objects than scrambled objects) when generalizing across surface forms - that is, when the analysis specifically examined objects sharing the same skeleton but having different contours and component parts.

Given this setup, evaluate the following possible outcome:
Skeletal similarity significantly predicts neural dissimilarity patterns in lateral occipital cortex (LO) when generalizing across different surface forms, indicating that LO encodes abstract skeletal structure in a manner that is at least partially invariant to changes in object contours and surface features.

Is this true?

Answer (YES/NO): YES